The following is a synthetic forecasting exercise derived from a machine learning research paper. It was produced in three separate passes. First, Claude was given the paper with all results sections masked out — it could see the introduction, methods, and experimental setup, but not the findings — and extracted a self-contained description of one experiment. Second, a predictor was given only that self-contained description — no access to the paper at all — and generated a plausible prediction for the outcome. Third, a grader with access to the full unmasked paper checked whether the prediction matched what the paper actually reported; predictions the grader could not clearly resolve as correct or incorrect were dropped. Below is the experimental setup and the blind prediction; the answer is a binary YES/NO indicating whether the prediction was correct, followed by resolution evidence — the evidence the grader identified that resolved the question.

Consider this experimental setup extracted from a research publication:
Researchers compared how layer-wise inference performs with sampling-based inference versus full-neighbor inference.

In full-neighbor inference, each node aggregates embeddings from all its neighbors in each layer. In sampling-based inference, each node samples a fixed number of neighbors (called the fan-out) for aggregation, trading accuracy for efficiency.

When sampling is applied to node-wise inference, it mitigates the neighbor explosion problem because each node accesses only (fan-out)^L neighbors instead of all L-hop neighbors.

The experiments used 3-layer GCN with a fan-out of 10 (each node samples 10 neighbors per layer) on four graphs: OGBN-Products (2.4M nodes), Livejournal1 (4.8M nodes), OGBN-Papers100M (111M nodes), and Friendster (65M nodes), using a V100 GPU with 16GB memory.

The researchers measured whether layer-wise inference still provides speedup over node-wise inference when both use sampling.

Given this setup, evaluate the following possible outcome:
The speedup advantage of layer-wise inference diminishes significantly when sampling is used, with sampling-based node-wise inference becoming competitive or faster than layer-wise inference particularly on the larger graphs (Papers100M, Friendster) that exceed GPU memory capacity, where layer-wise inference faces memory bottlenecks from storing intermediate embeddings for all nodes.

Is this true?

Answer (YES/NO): NO